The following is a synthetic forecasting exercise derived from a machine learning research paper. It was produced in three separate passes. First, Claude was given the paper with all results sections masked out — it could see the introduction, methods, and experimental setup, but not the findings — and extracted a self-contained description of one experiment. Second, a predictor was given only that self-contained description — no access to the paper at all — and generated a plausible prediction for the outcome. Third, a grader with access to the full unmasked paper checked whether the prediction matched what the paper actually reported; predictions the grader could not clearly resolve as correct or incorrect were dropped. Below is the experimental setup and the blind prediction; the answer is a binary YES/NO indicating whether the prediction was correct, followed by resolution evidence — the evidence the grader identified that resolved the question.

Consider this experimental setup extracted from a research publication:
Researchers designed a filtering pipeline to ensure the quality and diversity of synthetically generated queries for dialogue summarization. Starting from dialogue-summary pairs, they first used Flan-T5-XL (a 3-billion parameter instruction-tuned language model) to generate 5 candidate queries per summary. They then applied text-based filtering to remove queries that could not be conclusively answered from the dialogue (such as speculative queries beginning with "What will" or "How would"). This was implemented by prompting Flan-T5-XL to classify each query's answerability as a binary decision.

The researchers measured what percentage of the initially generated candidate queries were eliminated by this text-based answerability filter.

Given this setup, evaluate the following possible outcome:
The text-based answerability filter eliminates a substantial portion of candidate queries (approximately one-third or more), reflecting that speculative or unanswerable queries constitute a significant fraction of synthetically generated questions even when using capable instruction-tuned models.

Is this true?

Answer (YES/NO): YES